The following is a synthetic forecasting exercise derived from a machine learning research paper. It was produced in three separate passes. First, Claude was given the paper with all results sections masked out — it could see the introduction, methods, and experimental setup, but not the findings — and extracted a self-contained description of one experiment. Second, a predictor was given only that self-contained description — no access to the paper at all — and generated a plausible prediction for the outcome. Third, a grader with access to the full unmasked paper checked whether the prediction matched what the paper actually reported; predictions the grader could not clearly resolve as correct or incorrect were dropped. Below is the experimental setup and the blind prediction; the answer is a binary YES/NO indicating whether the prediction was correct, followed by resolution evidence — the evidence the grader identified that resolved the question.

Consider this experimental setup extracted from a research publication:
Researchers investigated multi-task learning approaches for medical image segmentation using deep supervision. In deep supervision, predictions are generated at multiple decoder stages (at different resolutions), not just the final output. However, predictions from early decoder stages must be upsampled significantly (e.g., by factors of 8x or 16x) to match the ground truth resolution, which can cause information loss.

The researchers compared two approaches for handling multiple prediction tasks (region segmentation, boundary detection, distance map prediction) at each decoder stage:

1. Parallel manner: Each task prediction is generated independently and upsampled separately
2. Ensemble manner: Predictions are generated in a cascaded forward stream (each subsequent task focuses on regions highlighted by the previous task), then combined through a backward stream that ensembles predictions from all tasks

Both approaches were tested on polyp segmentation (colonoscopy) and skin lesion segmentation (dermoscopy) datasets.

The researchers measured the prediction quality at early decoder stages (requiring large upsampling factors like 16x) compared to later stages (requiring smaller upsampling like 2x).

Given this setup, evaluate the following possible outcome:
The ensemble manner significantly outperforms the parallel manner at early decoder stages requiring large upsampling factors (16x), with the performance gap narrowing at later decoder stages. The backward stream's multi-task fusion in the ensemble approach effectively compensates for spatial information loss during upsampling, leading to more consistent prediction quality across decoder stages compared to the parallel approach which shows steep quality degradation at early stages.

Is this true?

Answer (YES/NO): NO